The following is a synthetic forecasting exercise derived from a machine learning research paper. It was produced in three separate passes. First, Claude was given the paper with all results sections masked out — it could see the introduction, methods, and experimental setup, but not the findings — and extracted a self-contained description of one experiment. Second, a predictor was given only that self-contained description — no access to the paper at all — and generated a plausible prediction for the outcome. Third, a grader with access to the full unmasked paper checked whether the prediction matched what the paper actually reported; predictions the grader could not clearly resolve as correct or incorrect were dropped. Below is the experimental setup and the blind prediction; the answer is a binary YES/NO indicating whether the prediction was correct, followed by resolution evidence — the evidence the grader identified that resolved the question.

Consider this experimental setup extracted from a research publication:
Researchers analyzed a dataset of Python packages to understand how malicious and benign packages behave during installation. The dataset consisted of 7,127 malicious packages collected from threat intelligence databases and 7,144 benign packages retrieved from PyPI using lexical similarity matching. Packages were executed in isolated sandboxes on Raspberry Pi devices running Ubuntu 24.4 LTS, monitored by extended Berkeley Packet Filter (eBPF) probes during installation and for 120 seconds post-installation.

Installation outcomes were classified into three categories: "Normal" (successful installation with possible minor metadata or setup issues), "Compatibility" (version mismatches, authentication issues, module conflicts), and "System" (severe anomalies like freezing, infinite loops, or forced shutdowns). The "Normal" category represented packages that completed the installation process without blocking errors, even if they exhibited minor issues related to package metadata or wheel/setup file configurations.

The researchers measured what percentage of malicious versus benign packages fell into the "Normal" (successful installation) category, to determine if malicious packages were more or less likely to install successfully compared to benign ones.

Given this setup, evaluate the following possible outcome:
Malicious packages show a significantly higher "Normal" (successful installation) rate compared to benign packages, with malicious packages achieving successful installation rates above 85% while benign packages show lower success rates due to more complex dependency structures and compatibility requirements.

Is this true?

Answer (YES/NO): NO